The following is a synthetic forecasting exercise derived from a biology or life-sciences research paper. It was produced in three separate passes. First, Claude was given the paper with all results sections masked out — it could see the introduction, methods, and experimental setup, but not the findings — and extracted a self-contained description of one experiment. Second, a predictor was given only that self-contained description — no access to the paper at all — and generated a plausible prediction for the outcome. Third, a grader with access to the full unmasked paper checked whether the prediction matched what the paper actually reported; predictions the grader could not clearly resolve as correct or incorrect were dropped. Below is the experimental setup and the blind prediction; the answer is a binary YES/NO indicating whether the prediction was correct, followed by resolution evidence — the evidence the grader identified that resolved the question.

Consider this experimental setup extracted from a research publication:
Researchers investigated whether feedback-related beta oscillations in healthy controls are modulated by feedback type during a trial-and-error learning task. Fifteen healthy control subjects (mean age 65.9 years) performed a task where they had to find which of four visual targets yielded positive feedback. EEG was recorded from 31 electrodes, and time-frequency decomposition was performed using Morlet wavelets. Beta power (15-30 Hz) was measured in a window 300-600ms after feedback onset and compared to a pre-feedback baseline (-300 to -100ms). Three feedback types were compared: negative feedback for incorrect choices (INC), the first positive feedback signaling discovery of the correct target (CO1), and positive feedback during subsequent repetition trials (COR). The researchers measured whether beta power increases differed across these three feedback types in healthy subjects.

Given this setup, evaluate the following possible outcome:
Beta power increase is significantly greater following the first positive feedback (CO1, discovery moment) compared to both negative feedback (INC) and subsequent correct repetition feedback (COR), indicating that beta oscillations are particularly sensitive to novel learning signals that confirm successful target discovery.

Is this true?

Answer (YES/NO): YES